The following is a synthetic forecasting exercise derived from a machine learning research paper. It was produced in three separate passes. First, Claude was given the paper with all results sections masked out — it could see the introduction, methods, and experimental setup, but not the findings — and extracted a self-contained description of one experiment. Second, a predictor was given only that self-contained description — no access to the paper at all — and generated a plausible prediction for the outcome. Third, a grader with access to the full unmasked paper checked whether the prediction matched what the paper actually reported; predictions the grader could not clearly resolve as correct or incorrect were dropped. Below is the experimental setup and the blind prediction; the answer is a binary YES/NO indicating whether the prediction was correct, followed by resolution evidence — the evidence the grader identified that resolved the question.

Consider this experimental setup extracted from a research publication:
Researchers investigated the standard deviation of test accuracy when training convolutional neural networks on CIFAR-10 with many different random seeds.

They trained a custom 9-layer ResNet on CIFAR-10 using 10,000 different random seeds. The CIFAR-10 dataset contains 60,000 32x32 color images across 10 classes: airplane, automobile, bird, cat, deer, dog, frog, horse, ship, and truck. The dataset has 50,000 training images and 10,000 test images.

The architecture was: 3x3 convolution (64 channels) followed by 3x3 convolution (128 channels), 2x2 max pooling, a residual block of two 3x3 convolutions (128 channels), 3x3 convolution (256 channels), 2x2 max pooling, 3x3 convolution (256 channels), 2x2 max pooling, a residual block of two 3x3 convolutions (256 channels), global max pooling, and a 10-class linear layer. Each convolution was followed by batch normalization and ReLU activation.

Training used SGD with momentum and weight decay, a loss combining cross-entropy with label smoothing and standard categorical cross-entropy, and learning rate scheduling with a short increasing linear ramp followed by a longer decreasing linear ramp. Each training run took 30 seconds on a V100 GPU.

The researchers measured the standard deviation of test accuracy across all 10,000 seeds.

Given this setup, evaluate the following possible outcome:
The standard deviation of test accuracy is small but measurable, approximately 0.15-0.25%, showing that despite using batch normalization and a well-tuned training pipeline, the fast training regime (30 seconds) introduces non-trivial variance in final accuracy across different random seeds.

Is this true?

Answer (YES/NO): YES